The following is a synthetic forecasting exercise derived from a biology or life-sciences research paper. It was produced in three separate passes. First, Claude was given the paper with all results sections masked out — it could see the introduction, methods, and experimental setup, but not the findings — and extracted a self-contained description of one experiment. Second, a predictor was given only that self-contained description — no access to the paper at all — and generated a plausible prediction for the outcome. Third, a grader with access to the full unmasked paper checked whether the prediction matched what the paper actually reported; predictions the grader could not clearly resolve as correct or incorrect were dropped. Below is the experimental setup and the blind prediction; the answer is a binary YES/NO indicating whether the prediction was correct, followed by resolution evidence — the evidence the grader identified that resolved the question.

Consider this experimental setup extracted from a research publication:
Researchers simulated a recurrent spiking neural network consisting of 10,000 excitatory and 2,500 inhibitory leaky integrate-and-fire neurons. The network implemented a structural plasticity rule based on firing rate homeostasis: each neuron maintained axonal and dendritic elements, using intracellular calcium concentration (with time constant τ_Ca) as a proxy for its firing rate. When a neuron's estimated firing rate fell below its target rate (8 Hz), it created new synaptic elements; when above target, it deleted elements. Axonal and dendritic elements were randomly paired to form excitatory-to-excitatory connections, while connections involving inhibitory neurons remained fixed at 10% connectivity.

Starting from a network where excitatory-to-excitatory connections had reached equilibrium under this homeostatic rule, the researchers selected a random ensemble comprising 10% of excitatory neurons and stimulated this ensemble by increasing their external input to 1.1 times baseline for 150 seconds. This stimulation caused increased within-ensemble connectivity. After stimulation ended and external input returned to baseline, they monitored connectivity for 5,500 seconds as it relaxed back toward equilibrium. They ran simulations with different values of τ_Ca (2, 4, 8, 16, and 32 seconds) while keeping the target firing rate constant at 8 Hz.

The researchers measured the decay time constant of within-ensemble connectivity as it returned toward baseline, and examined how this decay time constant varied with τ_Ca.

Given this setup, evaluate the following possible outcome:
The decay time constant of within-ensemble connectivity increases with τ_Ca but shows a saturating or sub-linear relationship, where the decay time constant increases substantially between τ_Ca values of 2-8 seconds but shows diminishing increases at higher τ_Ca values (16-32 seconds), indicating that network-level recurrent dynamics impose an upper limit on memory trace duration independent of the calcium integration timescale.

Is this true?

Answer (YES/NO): NO